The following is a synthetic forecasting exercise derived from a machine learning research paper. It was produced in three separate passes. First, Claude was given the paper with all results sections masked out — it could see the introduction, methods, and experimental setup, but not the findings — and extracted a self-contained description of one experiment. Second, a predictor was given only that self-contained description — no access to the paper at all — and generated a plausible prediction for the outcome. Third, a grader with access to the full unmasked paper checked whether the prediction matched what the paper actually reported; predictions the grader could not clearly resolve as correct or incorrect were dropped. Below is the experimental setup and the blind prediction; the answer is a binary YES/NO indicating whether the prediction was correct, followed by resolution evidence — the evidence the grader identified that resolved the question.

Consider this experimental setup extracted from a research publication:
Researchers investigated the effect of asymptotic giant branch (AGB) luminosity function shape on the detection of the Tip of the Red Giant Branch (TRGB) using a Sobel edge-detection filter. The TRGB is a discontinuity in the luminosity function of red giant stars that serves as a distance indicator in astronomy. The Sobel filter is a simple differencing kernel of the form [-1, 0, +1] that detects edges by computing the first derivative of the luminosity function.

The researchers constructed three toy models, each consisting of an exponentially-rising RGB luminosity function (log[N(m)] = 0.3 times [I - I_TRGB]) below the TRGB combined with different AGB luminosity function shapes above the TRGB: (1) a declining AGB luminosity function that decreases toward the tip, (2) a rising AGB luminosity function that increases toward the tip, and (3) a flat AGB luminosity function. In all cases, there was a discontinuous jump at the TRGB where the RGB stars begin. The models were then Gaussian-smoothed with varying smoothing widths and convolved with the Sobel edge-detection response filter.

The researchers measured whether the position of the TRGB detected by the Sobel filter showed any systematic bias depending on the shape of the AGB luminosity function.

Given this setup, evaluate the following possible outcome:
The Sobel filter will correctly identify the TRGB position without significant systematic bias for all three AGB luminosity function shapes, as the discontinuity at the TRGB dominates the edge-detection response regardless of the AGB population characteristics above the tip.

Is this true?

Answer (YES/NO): YES